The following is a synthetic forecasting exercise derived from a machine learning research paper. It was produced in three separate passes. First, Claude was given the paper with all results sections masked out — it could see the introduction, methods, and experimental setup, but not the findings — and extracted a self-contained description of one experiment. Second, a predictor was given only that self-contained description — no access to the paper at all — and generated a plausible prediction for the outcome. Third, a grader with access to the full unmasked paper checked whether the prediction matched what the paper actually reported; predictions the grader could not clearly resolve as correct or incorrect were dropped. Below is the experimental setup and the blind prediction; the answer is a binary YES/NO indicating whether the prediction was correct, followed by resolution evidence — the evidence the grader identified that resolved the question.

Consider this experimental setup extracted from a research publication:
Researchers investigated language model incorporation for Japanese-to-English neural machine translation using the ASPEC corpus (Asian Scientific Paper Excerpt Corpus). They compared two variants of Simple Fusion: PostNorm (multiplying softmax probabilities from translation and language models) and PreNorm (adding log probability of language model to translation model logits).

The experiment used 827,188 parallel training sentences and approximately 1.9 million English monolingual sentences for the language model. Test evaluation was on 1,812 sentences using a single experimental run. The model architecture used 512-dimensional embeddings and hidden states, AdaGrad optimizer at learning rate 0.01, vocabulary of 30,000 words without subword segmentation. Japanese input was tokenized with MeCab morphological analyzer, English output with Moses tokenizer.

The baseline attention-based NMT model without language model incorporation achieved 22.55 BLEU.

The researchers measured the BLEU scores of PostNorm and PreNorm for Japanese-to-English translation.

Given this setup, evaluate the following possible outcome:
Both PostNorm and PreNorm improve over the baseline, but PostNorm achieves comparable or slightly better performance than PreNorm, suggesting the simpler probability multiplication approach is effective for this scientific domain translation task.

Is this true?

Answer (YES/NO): NO